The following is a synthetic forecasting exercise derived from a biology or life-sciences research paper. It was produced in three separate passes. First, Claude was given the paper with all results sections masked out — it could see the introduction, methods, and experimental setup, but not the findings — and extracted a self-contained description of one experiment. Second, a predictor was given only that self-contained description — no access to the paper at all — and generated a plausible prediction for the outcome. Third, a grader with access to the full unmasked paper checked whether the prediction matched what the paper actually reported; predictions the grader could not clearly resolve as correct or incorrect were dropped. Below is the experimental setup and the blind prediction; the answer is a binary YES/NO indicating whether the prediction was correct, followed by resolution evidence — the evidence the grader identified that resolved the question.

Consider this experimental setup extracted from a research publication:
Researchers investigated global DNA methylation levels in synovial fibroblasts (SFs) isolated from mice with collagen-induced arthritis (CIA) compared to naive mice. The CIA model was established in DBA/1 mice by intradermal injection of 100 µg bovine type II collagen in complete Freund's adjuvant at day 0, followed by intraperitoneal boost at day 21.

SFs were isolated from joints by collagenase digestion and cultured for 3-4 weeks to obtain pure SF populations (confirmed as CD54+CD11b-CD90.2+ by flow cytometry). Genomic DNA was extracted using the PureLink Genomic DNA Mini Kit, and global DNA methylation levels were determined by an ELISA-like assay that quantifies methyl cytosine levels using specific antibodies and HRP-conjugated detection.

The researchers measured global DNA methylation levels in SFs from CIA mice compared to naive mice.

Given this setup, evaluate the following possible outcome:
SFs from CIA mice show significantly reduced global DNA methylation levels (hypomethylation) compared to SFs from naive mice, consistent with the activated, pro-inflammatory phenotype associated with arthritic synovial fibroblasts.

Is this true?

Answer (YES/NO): YES